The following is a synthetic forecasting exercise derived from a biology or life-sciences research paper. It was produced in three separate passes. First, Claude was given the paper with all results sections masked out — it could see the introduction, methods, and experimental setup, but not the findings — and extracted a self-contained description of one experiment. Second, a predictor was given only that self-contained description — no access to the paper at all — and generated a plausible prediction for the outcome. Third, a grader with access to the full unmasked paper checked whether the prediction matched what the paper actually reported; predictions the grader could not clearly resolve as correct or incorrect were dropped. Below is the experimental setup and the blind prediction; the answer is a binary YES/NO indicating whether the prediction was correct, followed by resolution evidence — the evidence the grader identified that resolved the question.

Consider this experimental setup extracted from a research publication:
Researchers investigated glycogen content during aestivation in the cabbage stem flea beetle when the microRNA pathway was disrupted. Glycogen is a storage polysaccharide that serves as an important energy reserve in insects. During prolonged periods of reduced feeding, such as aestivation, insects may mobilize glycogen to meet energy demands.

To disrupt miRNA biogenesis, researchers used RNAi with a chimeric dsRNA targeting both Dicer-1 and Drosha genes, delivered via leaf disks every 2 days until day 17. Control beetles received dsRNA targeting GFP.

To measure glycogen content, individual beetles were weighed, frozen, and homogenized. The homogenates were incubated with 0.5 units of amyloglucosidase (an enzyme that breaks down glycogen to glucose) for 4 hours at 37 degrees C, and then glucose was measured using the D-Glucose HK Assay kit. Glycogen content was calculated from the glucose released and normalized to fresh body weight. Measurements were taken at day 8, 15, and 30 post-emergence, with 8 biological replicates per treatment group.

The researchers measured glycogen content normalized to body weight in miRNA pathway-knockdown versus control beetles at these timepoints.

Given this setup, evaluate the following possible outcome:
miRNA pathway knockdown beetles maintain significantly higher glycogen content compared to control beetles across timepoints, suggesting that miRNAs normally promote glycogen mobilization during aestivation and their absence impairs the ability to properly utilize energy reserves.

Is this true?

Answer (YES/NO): NO